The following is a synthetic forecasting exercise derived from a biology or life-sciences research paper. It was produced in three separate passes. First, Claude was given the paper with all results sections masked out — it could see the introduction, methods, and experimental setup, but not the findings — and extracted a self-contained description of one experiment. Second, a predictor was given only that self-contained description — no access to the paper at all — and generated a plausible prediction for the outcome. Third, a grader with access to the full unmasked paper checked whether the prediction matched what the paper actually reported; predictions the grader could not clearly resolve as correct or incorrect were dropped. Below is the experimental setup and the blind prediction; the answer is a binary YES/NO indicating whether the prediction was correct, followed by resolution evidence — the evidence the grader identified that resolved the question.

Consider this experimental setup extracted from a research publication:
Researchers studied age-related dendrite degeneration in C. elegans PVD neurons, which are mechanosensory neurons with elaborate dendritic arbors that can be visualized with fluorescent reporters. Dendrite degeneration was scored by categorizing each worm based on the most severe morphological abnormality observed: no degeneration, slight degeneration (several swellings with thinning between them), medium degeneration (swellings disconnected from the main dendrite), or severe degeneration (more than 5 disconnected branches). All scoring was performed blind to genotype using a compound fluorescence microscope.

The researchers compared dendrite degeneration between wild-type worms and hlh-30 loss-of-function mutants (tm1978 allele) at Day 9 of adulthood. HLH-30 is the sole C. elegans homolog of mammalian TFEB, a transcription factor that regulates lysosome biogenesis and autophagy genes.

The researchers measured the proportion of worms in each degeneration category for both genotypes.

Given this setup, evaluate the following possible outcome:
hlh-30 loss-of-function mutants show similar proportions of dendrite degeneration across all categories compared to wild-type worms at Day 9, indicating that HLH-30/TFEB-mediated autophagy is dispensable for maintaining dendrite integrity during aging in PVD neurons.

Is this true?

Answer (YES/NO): NO